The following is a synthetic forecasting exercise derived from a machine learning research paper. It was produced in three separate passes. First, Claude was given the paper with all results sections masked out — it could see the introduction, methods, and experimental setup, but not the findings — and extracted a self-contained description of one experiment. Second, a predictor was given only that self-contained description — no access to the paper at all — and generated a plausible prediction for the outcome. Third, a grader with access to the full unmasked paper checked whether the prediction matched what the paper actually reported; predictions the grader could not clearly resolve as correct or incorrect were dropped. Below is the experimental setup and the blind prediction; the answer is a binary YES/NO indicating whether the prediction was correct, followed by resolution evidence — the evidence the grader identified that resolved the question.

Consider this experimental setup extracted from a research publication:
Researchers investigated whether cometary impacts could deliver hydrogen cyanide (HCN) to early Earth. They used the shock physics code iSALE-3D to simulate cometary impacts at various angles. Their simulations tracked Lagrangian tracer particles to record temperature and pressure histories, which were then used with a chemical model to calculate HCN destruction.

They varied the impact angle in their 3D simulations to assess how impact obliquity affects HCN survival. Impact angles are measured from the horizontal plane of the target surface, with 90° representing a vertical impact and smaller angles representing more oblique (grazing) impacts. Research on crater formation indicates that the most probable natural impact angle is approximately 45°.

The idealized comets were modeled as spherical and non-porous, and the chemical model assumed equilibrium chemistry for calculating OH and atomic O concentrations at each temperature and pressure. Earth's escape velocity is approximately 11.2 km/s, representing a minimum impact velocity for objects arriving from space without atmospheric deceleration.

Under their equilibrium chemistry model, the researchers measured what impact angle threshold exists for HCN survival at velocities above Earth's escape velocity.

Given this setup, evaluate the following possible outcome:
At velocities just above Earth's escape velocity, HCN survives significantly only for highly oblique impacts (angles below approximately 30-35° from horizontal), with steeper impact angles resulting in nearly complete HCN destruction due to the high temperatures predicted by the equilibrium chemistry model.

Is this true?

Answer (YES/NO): NO